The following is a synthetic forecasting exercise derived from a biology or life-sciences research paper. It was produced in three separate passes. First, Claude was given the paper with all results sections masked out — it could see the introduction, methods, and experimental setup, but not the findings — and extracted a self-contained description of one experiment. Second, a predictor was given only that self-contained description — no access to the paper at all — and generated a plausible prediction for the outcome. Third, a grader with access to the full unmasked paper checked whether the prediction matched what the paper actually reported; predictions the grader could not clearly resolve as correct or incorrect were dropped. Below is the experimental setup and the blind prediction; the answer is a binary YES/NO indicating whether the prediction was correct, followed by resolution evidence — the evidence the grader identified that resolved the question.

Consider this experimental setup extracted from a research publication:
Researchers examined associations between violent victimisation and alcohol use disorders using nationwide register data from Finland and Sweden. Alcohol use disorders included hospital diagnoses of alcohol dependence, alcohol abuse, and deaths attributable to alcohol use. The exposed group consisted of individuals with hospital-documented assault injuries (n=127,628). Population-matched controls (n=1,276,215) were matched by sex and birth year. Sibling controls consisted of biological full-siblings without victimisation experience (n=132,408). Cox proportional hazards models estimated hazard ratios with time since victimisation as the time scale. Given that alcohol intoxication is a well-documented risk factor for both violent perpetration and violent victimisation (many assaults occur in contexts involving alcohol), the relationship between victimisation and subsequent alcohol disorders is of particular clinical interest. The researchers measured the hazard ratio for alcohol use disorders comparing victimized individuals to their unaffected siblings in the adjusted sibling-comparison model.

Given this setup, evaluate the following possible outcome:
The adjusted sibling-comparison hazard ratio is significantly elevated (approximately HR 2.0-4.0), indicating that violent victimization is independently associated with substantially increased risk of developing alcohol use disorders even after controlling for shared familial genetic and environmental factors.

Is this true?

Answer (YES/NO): YES